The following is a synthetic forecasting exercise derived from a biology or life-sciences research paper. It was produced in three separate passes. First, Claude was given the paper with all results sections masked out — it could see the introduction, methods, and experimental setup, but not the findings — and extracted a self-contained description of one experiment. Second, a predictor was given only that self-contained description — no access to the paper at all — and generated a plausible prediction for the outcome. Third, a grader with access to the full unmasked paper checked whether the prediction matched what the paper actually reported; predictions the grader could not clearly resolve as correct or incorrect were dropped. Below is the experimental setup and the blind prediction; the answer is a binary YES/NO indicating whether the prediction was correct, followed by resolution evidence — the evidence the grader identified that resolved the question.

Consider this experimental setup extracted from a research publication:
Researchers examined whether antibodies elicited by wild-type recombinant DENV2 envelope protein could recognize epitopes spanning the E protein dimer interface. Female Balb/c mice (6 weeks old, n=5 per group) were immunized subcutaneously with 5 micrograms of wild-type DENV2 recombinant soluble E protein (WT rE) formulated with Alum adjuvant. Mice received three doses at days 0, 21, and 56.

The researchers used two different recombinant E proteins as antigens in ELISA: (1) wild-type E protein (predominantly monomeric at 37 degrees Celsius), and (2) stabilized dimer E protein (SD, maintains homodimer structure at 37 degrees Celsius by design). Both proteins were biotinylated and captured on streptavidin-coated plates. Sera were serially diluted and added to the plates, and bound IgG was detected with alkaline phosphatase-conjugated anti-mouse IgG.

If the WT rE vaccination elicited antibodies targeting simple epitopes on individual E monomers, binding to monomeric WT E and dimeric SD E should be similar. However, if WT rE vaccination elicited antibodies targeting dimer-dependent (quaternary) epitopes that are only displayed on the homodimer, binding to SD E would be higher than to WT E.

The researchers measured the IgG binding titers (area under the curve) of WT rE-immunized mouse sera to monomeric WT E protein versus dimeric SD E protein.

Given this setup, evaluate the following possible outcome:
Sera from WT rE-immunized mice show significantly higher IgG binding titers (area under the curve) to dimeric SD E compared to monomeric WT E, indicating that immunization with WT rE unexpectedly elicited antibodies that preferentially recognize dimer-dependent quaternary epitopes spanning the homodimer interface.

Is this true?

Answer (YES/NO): NO